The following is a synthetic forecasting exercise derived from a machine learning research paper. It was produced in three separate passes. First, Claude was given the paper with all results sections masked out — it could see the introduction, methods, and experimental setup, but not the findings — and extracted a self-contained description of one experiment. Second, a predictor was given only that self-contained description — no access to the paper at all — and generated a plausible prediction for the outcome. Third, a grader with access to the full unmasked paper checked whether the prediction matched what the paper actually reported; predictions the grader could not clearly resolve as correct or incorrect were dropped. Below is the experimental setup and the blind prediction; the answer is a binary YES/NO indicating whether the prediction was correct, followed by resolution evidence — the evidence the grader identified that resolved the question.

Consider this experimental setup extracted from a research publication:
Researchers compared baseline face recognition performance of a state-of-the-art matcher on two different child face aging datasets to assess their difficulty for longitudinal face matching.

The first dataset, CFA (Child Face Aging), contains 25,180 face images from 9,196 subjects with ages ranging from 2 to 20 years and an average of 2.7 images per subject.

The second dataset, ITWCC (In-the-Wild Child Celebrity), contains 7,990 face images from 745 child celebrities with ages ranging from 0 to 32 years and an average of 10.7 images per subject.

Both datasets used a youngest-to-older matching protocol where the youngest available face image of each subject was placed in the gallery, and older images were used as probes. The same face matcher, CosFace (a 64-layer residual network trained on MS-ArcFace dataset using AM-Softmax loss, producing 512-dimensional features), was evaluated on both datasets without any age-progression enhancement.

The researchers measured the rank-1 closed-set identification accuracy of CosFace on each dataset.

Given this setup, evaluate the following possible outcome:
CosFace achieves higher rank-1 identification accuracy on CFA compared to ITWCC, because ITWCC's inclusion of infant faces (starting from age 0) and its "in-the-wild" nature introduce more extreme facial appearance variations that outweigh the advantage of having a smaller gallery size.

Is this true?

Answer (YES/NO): YES